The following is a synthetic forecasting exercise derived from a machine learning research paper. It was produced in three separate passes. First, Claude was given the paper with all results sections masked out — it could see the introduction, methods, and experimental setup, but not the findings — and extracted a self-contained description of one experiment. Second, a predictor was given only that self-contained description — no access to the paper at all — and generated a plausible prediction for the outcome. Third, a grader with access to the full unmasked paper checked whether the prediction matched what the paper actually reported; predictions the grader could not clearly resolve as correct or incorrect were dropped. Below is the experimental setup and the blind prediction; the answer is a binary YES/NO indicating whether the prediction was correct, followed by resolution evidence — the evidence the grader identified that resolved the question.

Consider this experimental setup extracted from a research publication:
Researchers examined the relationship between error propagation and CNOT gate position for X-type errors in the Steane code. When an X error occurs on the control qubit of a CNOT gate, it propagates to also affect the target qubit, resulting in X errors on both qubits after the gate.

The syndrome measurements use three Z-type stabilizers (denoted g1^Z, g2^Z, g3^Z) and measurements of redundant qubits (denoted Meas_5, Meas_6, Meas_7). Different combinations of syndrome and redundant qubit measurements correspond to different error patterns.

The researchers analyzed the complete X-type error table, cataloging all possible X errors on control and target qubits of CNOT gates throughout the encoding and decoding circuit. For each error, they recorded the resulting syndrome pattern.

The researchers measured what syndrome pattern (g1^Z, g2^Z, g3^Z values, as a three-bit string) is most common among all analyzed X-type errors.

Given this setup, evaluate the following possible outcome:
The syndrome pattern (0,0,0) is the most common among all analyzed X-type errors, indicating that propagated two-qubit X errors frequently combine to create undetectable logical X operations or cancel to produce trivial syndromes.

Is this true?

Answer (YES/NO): YES